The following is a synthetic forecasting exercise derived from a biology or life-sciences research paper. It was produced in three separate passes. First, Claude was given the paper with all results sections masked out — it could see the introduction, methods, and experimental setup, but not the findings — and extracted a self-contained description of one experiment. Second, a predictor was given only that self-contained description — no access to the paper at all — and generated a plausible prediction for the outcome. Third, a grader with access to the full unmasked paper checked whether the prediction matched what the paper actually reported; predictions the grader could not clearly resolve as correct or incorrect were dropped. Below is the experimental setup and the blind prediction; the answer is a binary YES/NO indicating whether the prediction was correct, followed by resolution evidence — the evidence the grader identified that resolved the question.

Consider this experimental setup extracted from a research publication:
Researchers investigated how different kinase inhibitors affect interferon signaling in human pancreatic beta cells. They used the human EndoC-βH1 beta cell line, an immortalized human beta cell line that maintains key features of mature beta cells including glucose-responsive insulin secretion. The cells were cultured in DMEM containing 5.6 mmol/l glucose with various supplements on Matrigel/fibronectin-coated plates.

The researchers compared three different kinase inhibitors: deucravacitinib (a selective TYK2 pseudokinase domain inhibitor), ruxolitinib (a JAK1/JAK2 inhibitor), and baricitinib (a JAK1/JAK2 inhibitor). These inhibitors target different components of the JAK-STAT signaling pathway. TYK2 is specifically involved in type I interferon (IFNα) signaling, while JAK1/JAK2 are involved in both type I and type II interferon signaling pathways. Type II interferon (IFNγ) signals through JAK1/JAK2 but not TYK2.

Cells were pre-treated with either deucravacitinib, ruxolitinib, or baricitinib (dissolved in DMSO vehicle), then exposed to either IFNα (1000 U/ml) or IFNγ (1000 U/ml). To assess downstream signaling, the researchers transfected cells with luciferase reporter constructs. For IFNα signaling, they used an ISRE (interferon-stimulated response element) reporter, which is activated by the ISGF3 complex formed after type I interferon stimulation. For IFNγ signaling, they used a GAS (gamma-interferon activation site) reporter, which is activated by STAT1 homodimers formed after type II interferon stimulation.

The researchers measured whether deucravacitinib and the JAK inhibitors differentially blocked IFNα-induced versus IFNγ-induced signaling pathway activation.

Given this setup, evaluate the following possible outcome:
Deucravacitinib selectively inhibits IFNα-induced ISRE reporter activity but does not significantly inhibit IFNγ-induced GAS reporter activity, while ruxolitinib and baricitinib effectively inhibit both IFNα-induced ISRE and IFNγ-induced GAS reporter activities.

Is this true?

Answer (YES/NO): YES